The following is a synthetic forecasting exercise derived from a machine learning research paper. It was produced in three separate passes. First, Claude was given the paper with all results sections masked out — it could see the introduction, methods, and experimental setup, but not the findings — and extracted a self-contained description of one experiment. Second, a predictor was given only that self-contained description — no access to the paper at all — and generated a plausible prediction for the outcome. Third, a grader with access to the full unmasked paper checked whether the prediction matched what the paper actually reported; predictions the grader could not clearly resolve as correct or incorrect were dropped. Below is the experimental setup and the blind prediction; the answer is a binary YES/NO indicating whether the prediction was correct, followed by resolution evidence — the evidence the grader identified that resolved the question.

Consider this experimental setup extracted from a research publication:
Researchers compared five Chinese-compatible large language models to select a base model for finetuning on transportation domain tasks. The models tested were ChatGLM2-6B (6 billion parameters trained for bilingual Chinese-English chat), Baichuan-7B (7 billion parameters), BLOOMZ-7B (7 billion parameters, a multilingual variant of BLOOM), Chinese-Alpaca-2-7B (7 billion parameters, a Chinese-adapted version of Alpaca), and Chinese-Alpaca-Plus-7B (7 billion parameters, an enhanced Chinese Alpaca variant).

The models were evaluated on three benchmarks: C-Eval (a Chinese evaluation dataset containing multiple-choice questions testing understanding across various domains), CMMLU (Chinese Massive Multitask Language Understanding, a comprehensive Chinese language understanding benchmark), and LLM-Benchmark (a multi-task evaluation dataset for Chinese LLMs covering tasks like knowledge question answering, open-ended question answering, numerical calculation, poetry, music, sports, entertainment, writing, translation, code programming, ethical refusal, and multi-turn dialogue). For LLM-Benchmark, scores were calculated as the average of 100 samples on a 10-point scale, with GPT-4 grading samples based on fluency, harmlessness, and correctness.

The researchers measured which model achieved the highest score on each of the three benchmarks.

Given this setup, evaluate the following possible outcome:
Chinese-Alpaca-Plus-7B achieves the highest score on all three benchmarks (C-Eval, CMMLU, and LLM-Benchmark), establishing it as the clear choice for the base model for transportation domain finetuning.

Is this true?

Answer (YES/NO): NO